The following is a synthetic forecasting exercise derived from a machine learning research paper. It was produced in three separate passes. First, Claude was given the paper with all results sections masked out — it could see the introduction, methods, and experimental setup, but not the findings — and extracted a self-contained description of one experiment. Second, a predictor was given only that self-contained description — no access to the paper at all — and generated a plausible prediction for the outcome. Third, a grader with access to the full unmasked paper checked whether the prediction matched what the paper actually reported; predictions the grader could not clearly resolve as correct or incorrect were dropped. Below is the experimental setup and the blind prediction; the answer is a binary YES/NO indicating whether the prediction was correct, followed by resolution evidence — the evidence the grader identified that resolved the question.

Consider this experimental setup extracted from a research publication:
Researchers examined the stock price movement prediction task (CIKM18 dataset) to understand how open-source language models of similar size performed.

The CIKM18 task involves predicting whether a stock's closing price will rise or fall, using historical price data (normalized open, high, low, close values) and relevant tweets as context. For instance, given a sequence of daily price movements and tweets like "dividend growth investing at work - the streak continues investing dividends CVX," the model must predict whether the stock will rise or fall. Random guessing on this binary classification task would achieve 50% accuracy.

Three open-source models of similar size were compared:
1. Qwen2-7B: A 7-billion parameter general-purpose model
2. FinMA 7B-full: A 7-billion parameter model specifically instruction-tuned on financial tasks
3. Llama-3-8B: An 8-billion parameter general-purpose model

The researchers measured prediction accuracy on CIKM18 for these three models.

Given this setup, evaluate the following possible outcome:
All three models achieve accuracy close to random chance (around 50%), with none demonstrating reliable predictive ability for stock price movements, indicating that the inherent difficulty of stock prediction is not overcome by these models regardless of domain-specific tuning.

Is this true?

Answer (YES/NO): YES